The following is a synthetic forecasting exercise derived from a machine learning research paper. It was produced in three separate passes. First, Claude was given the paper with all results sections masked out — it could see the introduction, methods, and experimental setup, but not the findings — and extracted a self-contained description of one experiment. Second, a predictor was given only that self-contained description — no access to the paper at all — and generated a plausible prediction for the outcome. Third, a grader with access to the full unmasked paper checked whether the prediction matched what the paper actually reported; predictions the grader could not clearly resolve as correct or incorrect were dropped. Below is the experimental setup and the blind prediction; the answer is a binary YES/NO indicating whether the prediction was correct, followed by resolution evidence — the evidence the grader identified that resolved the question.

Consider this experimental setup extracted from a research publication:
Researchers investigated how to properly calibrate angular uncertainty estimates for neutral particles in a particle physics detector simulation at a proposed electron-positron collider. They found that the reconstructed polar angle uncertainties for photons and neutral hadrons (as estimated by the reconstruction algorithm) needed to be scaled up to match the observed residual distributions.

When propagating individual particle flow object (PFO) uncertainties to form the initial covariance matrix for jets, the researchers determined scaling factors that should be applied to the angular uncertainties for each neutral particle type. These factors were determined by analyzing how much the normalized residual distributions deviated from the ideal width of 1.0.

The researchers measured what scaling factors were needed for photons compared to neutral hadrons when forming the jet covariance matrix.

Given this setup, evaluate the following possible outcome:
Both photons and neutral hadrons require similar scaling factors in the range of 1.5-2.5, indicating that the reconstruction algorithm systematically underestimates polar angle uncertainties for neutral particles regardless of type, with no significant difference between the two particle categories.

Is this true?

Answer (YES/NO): NO